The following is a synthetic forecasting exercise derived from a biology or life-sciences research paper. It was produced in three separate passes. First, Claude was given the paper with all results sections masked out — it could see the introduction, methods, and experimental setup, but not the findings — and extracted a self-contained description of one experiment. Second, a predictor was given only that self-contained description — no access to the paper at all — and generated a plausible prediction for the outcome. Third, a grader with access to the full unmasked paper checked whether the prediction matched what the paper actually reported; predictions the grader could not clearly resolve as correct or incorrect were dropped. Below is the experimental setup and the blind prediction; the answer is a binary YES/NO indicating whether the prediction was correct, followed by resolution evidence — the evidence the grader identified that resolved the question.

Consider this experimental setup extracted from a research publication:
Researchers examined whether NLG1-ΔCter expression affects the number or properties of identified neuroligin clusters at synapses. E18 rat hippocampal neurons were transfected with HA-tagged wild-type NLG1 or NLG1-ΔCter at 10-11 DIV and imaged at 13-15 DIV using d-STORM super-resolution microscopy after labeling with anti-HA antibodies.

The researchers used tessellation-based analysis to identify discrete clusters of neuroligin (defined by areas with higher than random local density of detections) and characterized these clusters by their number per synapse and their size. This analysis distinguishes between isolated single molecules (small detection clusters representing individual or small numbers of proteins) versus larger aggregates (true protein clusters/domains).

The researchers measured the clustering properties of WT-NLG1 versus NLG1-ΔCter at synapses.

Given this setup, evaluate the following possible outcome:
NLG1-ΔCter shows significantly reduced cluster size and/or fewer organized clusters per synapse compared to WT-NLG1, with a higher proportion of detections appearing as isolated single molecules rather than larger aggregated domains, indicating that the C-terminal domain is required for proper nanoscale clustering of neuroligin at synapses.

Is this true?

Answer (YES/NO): NO